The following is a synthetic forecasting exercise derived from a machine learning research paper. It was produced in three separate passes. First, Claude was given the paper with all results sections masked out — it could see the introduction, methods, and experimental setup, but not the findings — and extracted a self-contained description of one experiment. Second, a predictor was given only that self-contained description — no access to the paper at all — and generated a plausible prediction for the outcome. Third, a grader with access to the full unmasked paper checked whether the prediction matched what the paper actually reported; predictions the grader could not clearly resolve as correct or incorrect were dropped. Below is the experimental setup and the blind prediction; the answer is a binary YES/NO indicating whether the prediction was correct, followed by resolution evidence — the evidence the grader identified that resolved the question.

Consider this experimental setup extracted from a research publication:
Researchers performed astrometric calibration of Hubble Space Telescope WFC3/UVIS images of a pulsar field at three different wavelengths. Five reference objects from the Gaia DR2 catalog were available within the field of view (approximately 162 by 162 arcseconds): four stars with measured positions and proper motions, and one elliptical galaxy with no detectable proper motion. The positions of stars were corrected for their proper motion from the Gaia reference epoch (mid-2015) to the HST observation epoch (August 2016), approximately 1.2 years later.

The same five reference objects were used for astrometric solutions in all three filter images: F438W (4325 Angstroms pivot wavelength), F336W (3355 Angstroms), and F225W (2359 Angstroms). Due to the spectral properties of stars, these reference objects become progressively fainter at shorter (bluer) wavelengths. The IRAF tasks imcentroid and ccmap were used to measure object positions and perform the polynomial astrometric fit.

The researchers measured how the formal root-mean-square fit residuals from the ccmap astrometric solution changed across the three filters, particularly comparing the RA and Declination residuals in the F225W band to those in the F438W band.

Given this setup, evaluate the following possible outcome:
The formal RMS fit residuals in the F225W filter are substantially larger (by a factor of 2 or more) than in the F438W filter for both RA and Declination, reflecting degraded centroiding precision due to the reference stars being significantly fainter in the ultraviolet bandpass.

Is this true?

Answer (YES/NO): YES